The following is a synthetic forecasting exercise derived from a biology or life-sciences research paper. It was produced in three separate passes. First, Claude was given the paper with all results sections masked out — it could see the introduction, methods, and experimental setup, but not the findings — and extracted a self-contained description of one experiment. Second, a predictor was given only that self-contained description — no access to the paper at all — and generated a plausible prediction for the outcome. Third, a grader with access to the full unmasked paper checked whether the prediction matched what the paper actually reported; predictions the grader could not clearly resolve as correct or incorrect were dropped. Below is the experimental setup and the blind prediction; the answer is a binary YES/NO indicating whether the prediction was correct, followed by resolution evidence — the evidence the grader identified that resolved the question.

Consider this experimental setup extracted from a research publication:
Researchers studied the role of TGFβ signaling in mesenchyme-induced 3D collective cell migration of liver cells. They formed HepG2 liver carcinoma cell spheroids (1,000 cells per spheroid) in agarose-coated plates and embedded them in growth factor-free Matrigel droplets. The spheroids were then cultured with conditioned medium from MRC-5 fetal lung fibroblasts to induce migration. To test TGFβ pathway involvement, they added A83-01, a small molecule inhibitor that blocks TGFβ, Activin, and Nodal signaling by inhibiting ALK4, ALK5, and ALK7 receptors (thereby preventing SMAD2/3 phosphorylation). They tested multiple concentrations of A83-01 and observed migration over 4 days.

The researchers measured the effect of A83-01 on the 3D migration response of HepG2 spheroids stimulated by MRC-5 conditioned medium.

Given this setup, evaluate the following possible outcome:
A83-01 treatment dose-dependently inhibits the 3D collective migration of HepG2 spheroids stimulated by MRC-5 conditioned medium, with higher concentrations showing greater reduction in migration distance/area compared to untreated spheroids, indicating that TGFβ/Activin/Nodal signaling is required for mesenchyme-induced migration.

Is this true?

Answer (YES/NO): YES